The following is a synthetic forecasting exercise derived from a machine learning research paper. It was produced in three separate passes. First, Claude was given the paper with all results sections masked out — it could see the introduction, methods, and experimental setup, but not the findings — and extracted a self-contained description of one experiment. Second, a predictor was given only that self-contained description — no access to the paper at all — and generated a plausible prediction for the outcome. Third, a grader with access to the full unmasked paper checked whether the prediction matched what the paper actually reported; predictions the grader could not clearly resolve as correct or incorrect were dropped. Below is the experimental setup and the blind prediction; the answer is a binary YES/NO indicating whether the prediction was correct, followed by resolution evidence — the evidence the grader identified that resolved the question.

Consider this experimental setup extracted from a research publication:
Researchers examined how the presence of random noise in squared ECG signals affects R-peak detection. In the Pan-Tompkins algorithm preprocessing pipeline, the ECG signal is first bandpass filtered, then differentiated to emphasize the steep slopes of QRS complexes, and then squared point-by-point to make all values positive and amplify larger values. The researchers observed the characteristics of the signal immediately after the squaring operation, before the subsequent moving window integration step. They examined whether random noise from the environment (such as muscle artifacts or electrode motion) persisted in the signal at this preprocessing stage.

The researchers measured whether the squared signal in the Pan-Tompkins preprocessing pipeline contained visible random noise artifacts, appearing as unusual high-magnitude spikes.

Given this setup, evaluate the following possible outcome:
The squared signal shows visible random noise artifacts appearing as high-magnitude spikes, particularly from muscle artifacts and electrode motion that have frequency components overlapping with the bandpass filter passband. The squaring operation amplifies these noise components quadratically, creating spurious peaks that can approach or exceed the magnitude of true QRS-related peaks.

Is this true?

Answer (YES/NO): YES